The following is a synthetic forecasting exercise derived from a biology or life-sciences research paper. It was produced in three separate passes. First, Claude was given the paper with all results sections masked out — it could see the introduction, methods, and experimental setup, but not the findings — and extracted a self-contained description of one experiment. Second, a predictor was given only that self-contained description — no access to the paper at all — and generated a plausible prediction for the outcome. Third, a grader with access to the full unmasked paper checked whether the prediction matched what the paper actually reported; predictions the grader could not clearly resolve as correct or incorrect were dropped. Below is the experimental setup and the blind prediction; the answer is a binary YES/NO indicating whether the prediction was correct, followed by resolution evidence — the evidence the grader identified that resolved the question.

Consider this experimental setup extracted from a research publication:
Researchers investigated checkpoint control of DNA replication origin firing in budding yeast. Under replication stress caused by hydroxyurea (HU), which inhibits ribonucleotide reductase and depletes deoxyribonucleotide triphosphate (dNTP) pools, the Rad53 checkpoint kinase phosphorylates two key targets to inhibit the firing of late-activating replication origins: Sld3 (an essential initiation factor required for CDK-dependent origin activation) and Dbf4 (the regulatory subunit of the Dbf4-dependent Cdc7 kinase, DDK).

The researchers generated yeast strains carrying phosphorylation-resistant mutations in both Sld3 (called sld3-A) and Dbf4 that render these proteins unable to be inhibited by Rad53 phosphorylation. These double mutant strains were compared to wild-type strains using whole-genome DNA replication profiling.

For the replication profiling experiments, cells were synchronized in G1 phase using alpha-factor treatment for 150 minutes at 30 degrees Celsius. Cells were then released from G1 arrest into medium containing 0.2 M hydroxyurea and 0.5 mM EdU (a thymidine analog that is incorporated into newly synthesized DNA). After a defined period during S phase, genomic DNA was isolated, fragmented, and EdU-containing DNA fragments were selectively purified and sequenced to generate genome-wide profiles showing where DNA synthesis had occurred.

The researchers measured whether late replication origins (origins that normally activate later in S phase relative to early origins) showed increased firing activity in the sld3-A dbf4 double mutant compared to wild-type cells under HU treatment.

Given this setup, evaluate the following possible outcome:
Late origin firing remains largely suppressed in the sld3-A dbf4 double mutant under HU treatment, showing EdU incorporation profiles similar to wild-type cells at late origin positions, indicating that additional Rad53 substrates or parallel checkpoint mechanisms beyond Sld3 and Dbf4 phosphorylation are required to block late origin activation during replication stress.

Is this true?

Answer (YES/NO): NO